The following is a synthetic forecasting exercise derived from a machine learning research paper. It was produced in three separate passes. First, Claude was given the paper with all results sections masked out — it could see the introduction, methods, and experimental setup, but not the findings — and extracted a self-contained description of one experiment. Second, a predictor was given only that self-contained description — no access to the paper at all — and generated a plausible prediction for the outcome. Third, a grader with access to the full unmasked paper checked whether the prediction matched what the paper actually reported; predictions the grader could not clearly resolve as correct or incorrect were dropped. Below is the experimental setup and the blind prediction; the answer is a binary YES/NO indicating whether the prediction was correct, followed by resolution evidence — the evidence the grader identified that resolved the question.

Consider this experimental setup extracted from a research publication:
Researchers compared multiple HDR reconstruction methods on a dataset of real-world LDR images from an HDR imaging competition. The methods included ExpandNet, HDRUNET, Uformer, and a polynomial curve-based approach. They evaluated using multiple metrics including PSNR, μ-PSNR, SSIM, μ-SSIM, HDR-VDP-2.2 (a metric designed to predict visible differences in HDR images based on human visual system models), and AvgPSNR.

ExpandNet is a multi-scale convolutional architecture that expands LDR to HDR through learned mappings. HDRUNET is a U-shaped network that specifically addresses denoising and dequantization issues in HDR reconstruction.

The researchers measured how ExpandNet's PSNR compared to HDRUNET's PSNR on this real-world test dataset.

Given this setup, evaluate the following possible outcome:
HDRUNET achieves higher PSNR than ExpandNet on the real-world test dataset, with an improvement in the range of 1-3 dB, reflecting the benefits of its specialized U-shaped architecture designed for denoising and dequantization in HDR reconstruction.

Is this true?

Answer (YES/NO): NO